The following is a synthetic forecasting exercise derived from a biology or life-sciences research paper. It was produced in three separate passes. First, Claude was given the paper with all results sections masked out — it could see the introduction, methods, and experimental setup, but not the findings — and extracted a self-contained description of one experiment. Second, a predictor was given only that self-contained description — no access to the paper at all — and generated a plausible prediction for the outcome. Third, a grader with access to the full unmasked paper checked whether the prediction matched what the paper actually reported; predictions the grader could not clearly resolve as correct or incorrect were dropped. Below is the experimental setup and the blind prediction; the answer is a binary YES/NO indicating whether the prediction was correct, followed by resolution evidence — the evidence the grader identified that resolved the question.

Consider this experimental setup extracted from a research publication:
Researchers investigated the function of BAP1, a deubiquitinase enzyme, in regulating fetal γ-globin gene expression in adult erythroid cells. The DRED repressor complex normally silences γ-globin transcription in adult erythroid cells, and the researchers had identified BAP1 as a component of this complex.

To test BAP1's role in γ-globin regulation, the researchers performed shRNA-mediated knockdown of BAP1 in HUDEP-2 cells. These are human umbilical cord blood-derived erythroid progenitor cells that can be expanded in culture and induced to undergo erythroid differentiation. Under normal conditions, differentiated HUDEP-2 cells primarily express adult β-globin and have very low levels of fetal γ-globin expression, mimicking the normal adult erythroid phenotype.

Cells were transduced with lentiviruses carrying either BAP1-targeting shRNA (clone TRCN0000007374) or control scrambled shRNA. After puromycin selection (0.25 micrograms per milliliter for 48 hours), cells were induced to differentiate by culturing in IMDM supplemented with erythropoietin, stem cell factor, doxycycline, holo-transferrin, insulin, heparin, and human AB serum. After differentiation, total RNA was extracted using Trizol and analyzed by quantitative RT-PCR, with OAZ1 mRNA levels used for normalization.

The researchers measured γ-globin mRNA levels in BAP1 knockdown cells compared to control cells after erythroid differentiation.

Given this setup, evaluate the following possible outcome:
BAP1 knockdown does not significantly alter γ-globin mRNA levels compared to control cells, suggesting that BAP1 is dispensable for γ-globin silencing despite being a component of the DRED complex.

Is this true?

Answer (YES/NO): NO